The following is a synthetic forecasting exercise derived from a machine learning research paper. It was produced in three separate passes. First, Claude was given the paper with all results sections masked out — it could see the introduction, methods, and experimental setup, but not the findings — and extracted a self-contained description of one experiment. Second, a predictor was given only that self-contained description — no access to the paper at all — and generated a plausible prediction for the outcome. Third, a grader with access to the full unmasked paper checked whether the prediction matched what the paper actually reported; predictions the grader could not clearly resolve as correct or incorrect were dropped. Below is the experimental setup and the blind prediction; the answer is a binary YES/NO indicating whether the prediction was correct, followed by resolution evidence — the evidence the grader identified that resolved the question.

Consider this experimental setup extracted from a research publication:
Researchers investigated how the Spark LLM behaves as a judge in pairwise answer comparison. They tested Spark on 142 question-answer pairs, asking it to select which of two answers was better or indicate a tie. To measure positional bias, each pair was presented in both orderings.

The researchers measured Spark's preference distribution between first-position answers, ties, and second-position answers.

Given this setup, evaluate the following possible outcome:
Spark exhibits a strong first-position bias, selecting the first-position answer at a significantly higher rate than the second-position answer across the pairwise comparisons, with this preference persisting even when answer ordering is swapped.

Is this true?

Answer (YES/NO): NO